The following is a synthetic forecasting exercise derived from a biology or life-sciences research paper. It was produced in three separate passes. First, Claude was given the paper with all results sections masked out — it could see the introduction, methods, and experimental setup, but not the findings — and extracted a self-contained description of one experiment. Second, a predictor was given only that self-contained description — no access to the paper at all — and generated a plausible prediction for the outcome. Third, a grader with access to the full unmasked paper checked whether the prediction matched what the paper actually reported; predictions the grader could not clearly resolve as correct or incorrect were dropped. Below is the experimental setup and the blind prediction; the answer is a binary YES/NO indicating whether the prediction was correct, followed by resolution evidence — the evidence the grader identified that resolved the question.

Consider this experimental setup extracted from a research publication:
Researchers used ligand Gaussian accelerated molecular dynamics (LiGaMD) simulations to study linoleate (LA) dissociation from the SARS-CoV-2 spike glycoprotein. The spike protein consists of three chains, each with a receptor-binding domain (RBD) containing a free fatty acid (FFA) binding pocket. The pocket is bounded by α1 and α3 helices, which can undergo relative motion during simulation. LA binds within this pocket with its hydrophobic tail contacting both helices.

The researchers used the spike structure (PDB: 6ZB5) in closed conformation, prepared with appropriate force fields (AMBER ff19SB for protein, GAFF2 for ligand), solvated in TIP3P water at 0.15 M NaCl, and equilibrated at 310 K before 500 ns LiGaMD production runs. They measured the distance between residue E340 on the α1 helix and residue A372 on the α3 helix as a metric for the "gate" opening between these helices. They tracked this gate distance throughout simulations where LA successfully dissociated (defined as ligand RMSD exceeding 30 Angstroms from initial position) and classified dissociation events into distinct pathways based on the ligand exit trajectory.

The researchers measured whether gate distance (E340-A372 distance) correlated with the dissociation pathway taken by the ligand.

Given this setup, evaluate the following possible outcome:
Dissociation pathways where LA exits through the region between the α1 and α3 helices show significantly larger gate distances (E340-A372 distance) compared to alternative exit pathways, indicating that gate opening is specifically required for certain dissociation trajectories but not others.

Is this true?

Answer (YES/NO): YES